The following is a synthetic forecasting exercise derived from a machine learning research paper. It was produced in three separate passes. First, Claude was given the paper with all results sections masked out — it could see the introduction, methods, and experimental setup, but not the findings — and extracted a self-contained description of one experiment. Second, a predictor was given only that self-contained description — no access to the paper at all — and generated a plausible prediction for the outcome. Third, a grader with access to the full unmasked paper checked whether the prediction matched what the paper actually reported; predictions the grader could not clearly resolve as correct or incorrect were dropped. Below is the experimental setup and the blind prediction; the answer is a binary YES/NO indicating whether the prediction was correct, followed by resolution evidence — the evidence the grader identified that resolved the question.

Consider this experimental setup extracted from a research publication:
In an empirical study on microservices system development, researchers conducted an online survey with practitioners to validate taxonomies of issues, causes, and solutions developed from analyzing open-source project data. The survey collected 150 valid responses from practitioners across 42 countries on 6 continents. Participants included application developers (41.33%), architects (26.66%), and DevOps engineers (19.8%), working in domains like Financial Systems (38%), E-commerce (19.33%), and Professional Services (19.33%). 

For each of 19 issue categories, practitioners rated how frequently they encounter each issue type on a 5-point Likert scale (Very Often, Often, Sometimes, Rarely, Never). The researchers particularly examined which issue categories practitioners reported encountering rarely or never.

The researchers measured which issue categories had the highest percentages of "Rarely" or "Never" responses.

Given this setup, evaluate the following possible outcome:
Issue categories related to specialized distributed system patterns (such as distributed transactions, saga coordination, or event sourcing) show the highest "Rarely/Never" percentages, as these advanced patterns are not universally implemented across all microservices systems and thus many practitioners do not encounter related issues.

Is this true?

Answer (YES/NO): NO